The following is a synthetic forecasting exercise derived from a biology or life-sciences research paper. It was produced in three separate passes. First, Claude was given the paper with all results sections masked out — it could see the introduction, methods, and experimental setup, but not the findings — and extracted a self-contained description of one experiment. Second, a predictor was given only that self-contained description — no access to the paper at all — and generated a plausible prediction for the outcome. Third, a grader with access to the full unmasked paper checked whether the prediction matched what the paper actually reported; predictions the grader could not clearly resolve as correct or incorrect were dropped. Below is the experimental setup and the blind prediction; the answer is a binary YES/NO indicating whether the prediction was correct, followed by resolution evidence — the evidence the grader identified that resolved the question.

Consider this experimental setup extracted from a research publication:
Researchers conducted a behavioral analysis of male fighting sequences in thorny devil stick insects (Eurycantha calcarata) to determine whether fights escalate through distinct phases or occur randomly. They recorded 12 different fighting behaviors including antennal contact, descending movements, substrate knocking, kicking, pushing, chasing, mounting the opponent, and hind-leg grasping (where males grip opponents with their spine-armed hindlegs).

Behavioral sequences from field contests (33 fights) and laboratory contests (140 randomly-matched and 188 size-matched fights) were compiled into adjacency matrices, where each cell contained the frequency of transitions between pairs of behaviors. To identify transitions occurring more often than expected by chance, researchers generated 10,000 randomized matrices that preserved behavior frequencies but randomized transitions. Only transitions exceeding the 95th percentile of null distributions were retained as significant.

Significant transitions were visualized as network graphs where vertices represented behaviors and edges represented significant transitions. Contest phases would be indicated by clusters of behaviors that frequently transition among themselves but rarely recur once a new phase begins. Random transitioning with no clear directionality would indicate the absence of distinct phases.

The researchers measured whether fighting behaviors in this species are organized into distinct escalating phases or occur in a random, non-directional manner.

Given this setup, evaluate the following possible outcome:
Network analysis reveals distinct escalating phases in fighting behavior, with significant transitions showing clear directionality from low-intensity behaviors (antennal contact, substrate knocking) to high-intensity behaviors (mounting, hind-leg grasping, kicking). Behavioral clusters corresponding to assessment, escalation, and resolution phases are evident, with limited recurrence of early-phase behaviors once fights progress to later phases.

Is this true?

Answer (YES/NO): YES